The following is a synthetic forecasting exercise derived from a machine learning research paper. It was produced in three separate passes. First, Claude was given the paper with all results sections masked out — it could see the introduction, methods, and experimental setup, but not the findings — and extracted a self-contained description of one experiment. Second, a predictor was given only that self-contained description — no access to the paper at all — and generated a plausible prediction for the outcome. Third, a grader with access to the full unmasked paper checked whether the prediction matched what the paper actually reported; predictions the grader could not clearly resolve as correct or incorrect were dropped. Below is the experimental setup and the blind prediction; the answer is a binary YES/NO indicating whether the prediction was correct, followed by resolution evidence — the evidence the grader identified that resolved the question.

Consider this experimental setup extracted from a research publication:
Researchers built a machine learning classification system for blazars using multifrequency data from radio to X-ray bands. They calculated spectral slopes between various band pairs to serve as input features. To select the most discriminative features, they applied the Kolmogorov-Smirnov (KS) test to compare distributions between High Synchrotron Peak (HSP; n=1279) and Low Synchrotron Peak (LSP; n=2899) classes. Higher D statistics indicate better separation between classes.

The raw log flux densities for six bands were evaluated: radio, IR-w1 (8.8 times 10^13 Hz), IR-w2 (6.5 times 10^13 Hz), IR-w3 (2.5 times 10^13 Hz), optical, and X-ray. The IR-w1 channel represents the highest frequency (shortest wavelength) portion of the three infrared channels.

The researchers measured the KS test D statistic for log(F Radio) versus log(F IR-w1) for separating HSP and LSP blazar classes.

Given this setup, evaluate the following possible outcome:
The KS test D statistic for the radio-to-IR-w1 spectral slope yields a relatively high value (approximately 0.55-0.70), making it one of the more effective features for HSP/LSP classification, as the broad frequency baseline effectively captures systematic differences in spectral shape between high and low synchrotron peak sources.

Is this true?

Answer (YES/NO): NO